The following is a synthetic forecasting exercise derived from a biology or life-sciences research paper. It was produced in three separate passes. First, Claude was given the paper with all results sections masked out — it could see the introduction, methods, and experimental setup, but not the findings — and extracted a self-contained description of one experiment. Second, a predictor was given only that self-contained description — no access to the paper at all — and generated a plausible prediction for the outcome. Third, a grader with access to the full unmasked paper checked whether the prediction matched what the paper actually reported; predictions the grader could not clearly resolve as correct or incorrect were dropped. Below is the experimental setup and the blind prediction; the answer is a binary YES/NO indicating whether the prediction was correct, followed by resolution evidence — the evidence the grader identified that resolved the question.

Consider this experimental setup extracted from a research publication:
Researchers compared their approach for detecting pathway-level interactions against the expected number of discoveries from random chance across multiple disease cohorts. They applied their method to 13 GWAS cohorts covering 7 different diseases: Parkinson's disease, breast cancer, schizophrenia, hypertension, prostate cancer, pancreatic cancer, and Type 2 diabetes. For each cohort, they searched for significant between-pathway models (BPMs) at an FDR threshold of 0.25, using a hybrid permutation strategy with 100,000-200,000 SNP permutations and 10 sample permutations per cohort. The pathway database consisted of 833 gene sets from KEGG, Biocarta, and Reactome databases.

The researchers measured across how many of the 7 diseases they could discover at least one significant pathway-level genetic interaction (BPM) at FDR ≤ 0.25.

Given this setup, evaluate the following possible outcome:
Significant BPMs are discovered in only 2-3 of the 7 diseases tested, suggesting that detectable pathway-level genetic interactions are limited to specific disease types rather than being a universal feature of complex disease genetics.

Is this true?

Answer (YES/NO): NO